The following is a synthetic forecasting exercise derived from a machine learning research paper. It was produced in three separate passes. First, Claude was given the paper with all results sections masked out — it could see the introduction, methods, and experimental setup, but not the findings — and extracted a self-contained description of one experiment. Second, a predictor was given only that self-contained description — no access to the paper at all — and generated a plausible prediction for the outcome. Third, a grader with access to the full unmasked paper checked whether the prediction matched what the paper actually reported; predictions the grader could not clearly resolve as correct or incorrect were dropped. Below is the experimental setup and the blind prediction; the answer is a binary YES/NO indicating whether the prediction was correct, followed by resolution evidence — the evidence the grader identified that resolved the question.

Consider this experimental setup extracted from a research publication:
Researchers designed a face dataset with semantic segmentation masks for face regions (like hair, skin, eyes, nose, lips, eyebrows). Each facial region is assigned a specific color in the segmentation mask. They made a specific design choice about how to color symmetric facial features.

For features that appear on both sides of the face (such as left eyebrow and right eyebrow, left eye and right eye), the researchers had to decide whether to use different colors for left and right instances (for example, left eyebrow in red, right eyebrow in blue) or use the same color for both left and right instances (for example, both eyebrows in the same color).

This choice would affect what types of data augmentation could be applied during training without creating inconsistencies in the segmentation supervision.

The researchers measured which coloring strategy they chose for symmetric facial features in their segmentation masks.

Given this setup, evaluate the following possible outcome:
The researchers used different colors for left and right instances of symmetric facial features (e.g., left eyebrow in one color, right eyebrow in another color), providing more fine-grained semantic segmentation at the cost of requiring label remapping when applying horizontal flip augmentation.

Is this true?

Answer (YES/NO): NO